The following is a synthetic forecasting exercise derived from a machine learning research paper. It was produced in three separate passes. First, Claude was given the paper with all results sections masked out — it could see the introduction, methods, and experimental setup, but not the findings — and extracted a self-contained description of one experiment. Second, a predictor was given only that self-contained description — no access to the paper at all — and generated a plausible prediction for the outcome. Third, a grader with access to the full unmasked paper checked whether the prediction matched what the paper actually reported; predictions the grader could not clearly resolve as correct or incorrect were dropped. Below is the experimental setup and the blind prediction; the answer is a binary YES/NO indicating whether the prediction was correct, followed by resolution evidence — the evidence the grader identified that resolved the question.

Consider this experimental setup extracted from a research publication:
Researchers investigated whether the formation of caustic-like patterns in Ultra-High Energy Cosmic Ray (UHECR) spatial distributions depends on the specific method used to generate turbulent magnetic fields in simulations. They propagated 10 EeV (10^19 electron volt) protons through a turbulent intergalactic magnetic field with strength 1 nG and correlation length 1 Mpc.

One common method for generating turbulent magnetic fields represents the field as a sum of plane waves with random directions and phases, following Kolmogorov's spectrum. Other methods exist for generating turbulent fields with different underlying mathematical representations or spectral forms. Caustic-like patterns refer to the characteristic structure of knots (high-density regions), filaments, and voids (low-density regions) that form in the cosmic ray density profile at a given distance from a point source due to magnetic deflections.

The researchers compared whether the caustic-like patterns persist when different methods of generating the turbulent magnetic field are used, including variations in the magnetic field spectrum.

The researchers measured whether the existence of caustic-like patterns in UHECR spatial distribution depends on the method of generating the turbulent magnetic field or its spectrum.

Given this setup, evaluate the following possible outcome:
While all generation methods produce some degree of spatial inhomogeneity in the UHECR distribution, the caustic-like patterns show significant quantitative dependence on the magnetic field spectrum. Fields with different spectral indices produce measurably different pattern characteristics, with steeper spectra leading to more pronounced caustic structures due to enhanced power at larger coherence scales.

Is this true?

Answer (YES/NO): NO